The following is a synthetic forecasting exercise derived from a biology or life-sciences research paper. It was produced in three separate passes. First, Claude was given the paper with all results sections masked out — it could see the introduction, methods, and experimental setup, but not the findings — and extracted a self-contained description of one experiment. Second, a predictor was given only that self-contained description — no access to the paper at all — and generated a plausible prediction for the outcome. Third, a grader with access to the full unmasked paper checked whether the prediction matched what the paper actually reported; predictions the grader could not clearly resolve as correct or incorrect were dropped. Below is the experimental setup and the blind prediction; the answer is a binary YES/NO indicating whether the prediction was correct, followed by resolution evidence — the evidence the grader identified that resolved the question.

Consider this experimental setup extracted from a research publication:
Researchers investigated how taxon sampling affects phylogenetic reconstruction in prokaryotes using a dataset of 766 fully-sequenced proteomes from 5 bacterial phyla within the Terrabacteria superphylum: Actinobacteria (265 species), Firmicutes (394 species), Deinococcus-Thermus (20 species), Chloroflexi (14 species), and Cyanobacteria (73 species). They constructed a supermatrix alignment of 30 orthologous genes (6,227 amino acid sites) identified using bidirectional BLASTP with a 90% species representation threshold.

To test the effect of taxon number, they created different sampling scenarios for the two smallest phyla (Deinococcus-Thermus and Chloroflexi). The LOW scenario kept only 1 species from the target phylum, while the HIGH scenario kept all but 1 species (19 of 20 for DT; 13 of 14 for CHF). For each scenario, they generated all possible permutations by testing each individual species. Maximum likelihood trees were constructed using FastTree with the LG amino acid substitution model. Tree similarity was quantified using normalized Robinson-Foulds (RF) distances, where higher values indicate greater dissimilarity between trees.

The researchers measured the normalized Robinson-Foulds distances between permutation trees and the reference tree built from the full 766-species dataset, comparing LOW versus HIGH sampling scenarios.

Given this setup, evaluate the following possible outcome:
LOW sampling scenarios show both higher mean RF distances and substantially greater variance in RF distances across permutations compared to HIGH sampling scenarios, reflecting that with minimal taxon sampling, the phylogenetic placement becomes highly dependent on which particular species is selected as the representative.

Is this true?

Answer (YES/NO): YES